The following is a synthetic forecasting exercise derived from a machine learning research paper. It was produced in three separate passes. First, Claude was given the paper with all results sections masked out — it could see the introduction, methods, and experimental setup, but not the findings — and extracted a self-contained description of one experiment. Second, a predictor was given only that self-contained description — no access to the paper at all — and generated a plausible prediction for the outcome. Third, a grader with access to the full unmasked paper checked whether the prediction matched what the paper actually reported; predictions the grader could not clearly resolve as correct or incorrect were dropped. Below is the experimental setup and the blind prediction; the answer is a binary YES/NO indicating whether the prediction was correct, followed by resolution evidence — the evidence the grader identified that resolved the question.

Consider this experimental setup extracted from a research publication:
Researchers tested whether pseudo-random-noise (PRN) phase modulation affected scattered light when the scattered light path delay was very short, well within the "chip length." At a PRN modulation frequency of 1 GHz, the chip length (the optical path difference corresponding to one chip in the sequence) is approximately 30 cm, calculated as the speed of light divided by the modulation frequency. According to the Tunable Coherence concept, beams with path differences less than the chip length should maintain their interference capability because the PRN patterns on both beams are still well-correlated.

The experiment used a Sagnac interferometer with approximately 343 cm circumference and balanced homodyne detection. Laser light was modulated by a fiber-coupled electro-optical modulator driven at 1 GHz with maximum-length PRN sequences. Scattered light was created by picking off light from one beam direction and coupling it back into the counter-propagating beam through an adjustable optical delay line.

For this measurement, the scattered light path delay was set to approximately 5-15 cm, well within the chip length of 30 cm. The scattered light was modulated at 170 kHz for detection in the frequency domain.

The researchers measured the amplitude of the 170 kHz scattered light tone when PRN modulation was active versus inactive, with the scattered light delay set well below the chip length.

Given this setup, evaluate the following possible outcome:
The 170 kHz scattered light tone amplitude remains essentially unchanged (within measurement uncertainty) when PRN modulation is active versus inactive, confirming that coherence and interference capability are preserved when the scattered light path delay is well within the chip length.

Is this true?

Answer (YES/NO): YES